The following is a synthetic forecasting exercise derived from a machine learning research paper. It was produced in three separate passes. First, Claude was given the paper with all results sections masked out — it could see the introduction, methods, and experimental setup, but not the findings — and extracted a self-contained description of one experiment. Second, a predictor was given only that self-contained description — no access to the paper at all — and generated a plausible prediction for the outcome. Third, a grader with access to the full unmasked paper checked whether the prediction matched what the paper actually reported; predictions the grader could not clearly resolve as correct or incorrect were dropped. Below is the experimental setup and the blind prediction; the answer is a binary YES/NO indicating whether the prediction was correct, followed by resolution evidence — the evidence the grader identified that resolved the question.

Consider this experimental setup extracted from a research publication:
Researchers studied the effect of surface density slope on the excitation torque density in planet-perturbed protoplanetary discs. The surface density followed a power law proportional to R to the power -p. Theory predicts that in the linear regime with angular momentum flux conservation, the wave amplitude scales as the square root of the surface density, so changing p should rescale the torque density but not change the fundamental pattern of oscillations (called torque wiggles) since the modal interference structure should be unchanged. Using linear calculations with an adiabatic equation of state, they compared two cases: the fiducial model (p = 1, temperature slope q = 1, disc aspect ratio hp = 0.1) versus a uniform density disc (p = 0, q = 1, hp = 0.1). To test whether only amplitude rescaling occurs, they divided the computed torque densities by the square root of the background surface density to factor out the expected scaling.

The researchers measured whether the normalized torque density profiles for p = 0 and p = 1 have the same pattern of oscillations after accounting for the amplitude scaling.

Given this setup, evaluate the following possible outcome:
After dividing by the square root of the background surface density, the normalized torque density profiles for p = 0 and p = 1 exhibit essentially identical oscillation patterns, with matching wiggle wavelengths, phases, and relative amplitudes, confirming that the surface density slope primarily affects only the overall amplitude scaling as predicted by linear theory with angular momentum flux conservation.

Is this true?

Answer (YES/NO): YES